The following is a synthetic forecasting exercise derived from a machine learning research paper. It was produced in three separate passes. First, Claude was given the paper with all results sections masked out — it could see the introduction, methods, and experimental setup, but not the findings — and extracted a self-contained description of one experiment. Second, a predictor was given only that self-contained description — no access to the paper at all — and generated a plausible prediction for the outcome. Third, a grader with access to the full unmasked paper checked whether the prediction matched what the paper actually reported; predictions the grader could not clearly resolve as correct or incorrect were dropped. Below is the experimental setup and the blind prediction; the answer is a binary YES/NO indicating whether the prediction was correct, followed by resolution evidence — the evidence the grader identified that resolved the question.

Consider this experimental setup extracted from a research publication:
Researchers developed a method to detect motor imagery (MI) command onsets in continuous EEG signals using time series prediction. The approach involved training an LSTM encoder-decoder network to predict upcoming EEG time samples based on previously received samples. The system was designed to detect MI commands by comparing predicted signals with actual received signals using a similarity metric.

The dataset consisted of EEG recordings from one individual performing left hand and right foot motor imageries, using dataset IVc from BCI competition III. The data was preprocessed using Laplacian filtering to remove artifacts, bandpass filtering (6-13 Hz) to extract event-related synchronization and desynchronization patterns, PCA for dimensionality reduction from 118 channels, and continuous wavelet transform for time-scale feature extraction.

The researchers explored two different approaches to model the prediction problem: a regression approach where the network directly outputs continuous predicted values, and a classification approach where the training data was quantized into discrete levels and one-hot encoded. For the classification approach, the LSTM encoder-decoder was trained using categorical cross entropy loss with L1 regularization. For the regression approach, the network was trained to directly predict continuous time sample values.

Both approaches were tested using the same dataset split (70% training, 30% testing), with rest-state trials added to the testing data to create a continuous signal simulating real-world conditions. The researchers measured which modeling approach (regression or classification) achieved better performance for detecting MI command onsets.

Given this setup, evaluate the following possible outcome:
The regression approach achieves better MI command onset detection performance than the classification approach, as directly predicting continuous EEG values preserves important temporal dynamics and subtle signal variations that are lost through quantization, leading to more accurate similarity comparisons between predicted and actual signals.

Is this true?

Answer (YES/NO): NO